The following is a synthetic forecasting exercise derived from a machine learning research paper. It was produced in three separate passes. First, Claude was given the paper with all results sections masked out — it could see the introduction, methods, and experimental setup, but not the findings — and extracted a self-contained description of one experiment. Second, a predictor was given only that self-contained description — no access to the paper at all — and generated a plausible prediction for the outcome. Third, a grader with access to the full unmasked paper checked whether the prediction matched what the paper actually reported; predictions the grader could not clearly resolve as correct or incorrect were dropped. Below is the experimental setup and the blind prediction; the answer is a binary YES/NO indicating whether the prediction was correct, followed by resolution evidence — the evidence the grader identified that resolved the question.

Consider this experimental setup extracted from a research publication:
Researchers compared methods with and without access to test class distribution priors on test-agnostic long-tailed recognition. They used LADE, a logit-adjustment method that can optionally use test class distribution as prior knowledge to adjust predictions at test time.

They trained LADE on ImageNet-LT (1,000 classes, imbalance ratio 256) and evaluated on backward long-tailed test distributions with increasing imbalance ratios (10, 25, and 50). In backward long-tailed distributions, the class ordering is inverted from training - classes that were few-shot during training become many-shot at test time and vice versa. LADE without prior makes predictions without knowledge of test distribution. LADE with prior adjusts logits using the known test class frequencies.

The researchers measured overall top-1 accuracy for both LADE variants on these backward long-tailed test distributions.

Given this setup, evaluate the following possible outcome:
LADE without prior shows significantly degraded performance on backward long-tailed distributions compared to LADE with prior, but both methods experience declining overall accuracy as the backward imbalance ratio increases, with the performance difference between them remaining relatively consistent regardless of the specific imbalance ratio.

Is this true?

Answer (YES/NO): NO